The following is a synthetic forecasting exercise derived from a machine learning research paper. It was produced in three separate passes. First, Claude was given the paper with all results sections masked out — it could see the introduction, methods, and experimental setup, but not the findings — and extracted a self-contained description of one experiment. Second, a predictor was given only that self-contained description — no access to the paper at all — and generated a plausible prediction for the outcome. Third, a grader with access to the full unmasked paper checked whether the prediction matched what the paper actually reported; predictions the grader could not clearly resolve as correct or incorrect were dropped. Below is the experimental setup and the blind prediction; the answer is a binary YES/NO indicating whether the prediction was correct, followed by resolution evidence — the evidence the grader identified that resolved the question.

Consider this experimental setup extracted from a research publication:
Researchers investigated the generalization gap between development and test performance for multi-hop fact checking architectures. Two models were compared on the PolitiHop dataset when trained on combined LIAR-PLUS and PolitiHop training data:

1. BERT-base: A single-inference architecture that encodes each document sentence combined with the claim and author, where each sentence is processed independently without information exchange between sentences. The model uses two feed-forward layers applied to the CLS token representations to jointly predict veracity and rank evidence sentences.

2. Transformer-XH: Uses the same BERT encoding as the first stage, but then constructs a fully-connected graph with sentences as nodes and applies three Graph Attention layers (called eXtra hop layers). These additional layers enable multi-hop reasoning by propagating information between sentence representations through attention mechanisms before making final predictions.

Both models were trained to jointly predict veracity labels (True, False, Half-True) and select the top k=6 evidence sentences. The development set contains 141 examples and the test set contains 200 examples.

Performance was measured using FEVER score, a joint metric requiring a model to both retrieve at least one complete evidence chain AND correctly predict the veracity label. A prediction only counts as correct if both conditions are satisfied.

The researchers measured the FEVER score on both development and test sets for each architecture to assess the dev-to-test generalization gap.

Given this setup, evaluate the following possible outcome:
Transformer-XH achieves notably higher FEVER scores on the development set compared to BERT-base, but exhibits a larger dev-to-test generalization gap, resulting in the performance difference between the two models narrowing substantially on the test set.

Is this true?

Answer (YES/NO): YES